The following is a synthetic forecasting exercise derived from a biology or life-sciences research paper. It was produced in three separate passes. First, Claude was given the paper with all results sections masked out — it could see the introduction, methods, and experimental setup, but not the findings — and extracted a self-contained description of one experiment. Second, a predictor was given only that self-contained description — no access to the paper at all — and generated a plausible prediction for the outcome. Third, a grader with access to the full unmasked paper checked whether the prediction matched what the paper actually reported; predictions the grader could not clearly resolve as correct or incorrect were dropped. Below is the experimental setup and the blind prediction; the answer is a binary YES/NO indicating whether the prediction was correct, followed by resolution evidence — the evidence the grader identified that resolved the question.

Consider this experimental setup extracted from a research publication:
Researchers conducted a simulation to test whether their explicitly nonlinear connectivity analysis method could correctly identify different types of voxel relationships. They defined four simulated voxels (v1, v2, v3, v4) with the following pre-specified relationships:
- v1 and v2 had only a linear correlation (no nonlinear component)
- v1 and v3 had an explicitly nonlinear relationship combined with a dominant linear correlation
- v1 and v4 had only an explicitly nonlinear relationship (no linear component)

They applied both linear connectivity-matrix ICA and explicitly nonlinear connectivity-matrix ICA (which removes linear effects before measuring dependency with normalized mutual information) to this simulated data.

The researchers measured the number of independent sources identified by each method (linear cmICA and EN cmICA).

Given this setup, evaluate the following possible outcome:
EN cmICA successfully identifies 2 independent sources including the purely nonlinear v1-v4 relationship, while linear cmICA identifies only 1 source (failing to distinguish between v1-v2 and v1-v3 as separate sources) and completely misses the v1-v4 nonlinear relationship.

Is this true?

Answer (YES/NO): NO